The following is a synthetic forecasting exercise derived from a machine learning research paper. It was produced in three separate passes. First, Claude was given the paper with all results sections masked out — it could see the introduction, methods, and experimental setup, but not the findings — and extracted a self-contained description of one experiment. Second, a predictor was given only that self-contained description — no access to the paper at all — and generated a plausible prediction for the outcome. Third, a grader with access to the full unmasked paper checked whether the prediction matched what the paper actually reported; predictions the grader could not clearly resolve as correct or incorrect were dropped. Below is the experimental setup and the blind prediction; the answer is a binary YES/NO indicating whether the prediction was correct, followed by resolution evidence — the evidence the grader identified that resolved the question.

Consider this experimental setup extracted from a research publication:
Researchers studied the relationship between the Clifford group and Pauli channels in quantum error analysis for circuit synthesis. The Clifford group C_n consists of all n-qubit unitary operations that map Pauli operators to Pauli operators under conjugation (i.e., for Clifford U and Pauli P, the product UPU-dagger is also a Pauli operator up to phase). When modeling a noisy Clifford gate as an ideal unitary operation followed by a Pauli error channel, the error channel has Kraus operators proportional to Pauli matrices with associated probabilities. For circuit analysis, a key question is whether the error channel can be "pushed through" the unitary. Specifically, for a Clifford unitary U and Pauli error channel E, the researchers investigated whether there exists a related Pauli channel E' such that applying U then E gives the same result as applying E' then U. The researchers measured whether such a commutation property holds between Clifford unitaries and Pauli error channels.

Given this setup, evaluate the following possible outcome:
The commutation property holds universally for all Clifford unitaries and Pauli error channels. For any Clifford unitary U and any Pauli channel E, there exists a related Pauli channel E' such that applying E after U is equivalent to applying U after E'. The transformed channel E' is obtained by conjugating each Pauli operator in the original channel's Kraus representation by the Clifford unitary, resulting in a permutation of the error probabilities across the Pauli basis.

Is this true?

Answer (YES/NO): YES